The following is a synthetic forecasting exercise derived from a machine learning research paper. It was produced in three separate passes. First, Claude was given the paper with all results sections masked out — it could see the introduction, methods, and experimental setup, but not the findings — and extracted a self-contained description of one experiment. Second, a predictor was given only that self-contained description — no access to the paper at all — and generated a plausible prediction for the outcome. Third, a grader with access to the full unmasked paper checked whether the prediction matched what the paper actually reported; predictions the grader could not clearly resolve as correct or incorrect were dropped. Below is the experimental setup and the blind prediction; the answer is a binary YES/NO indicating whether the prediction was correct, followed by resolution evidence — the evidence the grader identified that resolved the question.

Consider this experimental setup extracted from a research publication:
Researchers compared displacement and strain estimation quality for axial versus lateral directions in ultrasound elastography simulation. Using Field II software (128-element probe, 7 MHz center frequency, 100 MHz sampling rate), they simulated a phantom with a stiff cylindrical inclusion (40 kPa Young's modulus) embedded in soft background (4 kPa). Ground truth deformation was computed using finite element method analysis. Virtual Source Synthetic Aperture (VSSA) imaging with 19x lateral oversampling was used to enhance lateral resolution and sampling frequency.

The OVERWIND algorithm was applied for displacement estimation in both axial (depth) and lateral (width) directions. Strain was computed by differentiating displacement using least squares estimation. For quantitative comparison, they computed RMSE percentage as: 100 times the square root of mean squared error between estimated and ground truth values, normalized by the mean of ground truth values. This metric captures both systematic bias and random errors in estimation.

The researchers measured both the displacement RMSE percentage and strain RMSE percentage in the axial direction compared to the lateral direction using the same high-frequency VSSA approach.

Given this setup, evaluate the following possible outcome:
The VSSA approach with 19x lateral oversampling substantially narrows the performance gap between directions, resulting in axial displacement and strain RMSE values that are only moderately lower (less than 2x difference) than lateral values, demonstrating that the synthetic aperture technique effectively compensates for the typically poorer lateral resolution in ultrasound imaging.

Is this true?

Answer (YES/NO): NO